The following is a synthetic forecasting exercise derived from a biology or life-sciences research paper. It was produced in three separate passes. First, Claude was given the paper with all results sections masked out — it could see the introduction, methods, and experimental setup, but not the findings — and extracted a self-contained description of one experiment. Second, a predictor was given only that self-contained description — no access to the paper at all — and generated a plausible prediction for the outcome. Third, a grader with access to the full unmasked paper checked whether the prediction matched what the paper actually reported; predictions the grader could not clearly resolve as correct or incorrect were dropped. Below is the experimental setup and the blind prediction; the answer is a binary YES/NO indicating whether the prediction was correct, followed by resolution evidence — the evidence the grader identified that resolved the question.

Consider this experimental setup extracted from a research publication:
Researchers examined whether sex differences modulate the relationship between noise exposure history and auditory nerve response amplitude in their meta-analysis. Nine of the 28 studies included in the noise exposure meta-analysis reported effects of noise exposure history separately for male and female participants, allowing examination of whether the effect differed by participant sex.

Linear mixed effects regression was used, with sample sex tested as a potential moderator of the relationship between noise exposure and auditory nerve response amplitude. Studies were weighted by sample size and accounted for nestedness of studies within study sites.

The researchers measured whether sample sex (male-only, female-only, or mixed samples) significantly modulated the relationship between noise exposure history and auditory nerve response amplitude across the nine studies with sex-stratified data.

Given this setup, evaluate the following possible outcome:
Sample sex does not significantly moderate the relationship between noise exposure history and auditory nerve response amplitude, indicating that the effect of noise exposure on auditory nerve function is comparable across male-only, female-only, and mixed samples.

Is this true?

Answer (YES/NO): YES